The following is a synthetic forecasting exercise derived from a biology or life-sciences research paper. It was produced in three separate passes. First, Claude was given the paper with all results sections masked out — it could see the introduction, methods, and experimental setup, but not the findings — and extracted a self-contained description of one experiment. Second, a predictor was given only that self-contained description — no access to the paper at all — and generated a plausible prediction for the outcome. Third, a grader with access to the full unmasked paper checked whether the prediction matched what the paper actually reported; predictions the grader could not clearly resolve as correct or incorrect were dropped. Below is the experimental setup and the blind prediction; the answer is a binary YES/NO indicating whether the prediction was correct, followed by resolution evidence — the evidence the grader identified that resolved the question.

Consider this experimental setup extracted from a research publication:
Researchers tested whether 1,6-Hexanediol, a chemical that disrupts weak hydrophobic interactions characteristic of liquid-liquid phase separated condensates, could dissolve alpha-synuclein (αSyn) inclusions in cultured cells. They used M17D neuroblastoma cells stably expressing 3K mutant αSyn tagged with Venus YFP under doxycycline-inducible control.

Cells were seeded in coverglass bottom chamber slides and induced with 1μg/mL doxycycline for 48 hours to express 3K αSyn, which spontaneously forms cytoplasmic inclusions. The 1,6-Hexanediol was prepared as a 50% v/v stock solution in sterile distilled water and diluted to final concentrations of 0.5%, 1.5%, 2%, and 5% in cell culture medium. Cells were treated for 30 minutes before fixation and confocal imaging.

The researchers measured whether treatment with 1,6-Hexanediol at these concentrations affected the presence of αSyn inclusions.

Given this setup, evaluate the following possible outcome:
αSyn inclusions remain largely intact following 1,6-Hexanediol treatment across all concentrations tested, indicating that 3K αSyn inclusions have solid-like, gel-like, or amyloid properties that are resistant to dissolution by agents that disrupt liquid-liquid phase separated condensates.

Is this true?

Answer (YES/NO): NO